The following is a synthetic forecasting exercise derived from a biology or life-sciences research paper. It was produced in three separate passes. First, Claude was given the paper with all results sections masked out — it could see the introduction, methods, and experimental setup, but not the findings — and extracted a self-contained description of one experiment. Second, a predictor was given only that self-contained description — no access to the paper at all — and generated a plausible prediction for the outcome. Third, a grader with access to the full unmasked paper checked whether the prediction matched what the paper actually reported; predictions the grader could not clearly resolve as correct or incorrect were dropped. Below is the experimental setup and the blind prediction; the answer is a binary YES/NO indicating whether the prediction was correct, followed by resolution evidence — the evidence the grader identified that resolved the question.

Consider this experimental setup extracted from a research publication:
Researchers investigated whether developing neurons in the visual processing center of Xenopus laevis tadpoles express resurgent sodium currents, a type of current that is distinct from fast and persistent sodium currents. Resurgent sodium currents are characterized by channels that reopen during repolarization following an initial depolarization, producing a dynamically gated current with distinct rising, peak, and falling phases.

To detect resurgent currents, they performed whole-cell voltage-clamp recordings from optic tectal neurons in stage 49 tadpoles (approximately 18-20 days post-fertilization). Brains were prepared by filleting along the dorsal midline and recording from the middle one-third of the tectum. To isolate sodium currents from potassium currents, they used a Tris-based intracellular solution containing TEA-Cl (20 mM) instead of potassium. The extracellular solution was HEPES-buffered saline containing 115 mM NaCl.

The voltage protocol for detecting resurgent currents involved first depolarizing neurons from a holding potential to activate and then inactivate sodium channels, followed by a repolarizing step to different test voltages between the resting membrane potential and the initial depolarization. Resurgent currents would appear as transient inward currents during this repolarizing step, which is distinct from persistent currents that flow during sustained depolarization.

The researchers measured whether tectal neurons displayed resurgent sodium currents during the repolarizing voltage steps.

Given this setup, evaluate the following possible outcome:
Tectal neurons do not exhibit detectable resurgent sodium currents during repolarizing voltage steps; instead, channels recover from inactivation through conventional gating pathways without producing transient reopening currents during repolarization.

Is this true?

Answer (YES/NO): NO